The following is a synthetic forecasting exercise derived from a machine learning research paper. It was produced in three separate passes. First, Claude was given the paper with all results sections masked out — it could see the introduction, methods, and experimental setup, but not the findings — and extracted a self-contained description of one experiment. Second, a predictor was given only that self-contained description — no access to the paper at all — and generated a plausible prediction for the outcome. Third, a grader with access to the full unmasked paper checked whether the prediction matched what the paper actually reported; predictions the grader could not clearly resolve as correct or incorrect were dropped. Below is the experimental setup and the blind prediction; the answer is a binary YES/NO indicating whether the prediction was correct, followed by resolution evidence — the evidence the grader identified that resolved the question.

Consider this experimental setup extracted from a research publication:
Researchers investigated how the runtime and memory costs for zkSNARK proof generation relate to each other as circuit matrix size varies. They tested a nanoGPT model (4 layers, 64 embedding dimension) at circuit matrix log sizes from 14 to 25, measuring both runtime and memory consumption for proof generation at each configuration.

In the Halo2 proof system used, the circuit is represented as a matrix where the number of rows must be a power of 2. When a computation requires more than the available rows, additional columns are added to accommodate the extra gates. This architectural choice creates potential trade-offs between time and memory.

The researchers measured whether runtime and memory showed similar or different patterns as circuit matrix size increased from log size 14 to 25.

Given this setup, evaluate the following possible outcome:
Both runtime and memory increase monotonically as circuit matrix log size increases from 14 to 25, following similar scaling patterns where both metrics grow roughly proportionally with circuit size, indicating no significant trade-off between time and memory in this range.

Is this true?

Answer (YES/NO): NO